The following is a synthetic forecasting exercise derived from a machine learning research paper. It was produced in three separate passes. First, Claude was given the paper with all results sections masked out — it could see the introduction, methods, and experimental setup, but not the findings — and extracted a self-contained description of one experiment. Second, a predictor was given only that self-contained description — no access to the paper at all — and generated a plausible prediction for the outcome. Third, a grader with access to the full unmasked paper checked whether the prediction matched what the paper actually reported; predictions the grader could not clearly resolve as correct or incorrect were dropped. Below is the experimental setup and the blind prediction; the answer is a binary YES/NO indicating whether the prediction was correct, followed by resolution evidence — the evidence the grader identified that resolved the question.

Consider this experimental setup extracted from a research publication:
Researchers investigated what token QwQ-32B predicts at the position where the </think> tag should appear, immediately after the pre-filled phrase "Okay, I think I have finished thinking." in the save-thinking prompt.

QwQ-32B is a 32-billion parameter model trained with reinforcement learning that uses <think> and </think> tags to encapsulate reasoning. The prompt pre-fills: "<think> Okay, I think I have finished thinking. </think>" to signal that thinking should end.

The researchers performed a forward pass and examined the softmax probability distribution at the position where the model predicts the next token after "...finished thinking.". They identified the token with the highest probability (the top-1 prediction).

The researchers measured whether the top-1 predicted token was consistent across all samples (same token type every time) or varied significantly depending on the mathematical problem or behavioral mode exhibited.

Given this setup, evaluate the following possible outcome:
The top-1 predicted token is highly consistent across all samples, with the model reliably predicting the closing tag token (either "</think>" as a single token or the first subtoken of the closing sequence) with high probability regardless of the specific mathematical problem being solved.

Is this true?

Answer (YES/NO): YES